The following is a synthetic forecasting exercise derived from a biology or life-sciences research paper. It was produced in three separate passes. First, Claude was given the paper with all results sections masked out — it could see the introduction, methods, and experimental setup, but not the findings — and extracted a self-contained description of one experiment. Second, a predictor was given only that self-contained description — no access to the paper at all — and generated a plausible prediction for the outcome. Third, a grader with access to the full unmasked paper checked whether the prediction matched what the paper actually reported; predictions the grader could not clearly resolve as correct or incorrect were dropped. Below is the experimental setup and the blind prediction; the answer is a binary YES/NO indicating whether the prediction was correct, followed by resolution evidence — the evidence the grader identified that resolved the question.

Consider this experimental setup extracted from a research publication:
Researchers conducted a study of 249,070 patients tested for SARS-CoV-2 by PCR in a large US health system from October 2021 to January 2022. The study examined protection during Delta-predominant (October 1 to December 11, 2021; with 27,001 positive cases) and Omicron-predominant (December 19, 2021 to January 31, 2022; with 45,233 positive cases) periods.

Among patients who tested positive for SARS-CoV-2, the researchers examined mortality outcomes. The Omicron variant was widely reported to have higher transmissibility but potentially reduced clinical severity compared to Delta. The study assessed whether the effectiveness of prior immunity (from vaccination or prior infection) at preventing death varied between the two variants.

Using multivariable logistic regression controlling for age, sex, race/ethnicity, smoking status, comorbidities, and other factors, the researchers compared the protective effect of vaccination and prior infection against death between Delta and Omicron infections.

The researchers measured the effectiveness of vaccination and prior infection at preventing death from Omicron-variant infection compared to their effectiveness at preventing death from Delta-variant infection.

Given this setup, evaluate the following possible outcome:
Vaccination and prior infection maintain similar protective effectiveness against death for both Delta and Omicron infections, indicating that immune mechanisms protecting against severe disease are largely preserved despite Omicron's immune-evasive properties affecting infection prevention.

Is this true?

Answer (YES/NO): NO